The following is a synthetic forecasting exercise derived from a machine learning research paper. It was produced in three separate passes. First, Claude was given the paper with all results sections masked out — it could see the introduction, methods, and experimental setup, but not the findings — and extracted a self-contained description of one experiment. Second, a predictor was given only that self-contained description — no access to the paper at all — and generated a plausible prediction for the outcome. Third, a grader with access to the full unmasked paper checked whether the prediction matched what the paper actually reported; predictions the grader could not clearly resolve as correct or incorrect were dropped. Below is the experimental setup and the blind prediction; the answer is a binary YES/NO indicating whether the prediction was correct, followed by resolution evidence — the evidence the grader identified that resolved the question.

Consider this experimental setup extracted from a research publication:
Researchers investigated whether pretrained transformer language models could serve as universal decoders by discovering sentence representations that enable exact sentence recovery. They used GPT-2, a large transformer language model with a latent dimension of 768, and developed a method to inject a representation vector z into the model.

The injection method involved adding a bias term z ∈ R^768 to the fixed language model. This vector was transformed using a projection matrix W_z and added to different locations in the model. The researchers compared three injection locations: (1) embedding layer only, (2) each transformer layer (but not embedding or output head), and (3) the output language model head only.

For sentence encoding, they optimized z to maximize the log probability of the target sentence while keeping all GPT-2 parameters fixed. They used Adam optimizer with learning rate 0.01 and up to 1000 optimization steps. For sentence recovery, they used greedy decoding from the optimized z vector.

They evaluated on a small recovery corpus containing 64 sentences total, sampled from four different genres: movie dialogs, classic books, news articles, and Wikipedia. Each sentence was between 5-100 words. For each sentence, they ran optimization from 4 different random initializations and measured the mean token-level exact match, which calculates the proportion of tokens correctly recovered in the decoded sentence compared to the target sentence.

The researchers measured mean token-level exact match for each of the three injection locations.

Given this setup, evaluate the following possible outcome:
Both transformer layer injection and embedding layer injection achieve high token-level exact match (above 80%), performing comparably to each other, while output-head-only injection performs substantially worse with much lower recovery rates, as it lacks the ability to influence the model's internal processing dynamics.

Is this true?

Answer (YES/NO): NO